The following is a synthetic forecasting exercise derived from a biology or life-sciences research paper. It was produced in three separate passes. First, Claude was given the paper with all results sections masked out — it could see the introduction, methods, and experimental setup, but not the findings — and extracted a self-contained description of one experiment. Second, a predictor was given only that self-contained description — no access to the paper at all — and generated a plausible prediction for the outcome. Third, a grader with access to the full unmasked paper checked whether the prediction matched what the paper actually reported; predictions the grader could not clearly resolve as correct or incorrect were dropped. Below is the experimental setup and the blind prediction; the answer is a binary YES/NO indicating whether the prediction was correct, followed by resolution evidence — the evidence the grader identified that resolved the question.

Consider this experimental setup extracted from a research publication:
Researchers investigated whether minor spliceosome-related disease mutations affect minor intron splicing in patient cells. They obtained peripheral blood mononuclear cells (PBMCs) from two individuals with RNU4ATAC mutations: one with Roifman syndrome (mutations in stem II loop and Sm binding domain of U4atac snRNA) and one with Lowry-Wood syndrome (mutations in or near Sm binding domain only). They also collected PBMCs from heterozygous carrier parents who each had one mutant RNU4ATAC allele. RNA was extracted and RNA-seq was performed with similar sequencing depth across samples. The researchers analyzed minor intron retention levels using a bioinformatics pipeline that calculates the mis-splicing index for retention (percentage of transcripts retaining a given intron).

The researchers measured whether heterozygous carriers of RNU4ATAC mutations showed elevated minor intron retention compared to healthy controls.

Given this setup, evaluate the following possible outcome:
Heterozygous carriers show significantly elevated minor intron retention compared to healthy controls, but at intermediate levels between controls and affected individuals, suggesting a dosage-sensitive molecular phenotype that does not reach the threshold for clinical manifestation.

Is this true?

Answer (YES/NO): NO